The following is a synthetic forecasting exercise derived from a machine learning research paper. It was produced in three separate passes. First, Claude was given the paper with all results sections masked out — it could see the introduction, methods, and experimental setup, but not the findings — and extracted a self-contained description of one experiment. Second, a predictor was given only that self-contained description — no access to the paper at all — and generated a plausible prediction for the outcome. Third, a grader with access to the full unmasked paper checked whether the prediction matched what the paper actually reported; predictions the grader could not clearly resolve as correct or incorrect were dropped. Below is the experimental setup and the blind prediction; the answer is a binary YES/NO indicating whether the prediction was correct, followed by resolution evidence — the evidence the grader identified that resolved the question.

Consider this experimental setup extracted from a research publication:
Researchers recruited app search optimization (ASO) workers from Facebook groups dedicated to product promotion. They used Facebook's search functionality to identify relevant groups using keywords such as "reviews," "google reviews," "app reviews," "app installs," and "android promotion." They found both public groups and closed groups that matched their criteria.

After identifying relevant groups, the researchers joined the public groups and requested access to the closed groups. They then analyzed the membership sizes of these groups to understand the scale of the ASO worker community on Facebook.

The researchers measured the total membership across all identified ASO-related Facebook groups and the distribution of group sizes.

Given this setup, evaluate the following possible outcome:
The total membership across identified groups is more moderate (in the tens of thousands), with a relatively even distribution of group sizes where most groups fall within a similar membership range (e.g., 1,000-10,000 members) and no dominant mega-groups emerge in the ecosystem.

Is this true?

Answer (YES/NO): NO